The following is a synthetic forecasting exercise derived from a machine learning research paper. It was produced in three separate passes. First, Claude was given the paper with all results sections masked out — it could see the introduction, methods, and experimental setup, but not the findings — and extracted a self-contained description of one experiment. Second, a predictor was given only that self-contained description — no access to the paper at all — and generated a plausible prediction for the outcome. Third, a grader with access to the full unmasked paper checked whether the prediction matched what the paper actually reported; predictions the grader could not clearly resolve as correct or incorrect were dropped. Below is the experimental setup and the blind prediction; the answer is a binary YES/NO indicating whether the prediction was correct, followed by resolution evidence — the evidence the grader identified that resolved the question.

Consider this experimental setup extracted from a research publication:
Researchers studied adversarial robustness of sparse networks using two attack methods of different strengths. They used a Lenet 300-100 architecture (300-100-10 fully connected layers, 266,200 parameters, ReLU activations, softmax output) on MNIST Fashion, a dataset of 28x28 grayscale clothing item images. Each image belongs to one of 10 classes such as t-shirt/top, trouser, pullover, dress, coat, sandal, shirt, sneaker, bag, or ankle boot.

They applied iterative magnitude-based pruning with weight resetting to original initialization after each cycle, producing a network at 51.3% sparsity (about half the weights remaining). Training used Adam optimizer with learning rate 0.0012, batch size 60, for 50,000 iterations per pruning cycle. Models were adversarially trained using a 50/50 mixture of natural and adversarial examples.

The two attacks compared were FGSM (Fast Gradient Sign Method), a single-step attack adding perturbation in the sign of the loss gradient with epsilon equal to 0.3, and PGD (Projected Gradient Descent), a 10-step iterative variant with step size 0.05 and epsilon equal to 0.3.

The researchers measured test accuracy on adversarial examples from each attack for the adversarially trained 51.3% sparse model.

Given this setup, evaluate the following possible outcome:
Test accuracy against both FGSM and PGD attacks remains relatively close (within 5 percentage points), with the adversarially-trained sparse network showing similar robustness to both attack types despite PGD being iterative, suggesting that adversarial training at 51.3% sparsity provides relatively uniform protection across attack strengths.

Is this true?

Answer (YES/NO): NO